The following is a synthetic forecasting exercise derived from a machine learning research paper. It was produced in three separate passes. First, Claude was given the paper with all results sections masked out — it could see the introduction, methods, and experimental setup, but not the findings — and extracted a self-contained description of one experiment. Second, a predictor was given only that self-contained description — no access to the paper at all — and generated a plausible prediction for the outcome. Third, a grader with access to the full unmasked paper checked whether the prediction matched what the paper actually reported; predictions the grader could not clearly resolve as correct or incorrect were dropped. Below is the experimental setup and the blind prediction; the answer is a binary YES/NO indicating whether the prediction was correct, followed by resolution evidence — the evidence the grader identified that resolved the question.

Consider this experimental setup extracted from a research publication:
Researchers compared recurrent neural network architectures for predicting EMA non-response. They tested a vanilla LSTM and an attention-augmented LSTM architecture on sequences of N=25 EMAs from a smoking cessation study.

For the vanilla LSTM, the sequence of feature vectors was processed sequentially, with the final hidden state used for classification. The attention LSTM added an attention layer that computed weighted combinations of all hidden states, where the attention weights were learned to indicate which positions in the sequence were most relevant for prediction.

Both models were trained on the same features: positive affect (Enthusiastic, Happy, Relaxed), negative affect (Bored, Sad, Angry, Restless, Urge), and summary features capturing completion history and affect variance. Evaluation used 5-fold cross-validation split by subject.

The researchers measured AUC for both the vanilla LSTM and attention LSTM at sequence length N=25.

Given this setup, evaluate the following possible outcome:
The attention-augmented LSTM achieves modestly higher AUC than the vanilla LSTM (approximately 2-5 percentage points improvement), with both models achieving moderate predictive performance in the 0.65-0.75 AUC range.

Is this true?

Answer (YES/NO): NO